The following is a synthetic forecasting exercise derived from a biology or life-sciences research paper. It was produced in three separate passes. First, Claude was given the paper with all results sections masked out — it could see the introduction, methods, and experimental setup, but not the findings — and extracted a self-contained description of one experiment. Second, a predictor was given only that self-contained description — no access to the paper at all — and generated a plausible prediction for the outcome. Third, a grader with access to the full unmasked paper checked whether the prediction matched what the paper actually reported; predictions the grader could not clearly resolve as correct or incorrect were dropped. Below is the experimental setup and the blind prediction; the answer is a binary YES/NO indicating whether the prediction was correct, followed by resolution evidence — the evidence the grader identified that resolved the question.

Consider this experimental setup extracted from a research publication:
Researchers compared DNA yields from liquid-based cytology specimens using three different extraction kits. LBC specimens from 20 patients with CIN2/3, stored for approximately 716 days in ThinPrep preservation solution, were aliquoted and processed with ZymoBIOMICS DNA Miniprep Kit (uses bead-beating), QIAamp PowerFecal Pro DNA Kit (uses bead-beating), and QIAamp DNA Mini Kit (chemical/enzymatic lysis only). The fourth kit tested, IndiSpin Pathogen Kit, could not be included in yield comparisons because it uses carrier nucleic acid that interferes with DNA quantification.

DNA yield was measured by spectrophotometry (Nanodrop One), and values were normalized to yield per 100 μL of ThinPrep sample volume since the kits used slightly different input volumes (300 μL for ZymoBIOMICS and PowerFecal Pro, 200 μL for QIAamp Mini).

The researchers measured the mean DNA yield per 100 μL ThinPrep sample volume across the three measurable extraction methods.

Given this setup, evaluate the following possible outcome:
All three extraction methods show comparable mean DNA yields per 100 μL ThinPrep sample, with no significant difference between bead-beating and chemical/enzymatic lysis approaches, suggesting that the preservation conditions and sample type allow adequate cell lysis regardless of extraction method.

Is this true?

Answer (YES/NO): NO